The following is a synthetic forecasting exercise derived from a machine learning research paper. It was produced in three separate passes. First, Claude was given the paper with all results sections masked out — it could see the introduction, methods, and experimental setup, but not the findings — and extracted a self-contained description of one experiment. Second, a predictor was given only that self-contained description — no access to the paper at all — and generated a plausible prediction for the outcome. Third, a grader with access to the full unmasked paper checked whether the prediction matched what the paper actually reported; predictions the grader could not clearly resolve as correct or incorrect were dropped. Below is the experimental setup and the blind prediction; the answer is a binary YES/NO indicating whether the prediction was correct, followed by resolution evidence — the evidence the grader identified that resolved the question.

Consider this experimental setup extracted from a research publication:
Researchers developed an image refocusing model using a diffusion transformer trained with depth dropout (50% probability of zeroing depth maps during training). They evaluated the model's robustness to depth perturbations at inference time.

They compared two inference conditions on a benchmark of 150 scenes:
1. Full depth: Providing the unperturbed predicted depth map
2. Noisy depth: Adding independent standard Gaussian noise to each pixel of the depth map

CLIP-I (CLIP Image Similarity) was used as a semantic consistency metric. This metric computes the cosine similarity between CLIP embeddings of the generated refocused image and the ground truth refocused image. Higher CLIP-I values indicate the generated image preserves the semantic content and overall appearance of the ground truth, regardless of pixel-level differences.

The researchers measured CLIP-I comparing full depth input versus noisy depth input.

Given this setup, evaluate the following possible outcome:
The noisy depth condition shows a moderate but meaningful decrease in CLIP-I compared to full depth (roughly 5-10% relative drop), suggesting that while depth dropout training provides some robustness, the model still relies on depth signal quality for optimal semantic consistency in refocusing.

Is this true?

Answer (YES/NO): NO